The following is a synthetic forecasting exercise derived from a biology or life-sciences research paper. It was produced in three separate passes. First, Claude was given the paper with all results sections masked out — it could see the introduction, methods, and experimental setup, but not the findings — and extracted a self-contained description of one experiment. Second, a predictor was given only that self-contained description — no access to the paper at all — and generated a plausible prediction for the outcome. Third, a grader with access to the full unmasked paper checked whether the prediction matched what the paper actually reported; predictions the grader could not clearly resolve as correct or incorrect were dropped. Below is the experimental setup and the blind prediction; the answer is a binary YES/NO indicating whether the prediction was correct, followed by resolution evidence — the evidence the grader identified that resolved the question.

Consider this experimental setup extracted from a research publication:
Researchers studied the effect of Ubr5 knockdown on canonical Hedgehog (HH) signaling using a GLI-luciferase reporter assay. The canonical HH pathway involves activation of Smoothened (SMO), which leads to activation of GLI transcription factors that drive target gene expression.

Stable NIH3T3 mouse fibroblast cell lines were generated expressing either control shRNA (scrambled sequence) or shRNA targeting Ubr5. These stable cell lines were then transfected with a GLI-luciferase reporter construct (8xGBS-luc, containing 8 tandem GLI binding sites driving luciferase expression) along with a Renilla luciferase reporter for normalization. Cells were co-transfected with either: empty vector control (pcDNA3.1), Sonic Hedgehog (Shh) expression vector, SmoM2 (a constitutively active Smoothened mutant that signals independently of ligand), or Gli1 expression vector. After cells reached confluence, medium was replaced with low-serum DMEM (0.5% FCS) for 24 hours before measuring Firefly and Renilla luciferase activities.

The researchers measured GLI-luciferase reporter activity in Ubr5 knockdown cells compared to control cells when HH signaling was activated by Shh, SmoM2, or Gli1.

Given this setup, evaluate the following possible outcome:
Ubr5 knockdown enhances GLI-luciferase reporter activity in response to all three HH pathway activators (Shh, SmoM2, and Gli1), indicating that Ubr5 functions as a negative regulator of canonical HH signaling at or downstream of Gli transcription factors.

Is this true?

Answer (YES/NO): NO